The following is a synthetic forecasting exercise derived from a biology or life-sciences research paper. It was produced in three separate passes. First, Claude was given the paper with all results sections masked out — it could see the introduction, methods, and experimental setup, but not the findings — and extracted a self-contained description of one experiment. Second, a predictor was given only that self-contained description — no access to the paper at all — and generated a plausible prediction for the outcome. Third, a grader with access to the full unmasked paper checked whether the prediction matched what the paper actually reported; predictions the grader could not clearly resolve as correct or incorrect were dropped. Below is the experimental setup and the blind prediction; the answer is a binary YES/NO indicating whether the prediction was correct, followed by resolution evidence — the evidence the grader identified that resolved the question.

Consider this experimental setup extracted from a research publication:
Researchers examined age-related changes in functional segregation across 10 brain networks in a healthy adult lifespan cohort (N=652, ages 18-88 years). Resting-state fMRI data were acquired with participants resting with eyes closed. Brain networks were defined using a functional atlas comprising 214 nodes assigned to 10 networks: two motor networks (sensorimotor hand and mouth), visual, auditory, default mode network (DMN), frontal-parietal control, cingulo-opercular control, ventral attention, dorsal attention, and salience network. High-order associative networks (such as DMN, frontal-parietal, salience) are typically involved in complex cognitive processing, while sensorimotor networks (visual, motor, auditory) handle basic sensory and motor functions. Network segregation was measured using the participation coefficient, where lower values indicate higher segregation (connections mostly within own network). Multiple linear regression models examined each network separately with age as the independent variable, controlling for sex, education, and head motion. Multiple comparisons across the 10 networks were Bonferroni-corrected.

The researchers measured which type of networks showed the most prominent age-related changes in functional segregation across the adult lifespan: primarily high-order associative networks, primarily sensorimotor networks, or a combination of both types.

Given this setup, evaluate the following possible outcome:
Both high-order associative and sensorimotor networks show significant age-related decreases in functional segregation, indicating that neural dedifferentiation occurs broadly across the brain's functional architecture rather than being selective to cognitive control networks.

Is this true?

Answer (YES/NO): NO